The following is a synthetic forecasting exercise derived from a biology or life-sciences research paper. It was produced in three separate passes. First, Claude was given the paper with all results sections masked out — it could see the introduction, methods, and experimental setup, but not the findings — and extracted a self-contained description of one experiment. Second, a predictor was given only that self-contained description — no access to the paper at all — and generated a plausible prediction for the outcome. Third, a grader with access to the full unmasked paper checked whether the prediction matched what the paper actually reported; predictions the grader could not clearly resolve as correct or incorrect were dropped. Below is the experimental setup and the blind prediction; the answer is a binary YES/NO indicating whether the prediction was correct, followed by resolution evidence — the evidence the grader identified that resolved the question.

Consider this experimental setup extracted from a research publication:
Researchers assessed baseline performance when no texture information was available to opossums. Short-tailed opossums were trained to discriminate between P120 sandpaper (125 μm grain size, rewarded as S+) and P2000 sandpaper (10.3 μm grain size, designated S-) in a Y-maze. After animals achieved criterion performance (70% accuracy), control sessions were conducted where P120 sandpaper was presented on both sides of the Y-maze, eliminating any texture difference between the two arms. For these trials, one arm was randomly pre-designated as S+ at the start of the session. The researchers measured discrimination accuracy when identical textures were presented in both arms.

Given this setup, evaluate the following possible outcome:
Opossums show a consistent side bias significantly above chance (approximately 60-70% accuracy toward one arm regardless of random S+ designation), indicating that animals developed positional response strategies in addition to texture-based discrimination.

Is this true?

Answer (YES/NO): NO